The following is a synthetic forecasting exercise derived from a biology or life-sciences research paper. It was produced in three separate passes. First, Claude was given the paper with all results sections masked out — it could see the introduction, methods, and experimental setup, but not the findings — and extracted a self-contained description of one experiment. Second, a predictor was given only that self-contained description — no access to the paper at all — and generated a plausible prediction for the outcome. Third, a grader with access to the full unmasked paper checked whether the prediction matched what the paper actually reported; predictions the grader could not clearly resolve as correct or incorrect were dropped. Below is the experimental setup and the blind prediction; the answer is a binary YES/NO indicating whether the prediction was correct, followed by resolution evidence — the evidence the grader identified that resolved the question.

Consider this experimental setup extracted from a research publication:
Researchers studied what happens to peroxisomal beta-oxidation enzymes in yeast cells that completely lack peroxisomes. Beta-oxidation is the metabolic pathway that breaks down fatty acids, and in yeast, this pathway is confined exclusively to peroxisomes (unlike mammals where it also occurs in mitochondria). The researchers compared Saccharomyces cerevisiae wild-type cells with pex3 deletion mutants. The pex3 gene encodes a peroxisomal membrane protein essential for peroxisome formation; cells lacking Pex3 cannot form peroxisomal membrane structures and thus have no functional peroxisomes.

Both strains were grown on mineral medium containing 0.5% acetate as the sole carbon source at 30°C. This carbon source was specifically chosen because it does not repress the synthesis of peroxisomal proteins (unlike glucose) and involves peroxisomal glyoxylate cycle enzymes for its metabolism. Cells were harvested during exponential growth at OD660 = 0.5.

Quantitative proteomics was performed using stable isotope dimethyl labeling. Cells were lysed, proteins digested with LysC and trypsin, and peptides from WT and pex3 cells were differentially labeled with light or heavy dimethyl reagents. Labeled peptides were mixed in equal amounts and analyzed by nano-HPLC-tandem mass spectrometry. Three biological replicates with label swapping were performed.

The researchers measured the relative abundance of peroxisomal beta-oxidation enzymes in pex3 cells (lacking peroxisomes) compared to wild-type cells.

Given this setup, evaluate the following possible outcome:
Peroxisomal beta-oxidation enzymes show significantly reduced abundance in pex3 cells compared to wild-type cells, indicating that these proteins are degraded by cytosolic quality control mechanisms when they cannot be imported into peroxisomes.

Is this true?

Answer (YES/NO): NO